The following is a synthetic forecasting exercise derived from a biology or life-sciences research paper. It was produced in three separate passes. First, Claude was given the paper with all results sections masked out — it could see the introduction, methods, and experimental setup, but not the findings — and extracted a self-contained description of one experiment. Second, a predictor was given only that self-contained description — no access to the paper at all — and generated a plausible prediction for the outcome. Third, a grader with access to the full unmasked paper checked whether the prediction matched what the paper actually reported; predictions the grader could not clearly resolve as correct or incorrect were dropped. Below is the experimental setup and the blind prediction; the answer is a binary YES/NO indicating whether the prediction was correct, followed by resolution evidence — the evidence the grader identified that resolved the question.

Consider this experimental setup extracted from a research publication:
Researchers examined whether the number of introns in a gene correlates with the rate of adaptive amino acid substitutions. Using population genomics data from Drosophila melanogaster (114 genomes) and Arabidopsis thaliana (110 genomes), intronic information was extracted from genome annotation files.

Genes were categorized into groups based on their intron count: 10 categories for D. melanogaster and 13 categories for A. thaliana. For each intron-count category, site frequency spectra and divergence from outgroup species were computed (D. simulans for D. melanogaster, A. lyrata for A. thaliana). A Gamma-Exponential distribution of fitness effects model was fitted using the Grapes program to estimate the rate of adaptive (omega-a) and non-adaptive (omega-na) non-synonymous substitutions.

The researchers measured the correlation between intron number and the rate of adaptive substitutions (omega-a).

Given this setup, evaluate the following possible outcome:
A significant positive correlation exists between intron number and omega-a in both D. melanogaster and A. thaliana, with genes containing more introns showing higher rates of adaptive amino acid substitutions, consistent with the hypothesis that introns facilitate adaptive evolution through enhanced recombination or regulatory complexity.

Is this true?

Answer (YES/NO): NO